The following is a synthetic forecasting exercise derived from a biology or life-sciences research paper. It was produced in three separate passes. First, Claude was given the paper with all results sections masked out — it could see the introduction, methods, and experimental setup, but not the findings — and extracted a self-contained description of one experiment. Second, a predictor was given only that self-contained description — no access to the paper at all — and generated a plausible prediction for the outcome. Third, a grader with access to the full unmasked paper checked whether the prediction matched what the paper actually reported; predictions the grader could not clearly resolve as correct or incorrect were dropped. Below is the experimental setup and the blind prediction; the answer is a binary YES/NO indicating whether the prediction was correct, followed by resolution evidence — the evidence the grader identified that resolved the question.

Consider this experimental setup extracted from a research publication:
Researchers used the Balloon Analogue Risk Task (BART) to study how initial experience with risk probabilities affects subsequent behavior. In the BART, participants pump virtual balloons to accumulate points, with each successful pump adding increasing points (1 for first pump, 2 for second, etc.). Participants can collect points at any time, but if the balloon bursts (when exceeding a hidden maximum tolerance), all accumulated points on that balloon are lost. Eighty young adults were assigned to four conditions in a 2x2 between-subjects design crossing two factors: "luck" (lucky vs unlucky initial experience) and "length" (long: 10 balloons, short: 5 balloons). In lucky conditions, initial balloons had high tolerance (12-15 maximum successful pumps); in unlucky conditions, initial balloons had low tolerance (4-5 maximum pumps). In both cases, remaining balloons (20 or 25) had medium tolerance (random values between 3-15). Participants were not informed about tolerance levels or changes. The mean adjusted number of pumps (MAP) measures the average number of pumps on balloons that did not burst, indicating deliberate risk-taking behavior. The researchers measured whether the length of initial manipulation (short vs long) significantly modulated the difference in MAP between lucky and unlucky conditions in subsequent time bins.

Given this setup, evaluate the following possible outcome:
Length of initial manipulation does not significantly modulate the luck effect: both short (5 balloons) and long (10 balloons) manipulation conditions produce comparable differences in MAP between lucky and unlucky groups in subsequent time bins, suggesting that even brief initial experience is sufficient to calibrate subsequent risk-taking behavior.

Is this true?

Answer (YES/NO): NO